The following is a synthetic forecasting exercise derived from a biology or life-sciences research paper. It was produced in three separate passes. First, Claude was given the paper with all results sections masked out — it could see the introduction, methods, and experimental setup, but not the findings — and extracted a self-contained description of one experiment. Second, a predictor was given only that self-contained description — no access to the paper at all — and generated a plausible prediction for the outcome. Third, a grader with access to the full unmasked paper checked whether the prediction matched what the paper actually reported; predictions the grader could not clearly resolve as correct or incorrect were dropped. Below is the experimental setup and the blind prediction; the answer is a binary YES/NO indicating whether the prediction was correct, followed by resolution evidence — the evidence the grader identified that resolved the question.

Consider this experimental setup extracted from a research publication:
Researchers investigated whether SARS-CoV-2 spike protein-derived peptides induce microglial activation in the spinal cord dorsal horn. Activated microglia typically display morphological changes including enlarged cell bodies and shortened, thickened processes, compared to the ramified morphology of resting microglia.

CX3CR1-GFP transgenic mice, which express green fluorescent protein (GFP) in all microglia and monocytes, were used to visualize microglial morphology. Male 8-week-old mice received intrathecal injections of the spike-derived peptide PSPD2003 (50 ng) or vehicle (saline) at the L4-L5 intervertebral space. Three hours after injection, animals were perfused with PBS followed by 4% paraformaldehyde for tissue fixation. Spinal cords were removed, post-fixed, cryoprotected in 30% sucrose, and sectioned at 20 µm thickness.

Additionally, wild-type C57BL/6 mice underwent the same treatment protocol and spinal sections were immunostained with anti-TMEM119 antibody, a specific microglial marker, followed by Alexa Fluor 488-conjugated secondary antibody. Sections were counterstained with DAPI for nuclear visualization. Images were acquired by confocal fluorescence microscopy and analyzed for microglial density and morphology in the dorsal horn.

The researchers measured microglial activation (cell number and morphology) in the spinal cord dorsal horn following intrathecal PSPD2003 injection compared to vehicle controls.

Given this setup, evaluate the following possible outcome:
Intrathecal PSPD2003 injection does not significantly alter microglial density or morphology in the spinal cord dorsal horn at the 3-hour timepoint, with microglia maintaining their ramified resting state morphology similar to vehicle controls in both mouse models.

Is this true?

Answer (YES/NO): NO